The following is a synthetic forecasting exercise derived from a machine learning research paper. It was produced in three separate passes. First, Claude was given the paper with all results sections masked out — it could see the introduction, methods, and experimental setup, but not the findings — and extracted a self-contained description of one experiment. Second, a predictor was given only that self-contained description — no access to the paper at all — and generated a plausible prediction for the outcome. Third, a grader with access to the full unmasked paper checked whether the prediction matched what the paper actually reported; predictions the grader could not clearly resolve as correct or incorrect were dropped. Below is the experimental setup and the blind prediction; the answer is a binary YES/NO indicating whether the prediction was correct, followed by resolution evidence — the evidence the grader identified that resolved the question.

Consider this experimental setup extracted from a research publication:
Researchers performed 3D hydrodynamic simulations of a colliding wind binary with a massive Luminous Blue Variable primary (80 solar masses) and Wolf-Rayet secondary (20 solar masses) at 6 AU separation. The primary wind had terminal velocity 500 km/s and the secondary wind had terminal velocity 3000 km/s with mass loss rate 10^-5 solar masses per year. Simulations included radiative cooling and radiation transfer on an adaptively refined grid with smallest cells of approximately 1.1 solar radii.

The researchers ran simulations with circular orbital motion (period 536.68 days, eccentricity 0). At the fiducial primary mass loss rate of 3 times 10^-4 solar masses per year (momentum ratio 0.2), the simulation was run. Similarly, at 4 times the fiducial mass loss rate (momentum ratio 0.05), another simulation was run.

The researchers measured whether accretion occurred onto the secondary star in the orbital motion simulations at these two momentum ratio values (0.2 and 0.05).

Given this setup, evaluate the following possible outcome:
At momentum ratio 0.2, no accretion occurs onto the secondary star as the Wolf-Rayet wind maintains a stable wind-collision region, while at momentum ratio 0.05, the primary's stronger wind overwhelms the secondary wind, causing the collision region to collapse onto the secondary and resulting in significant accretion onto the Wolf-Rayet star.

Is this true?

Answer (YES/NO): NO